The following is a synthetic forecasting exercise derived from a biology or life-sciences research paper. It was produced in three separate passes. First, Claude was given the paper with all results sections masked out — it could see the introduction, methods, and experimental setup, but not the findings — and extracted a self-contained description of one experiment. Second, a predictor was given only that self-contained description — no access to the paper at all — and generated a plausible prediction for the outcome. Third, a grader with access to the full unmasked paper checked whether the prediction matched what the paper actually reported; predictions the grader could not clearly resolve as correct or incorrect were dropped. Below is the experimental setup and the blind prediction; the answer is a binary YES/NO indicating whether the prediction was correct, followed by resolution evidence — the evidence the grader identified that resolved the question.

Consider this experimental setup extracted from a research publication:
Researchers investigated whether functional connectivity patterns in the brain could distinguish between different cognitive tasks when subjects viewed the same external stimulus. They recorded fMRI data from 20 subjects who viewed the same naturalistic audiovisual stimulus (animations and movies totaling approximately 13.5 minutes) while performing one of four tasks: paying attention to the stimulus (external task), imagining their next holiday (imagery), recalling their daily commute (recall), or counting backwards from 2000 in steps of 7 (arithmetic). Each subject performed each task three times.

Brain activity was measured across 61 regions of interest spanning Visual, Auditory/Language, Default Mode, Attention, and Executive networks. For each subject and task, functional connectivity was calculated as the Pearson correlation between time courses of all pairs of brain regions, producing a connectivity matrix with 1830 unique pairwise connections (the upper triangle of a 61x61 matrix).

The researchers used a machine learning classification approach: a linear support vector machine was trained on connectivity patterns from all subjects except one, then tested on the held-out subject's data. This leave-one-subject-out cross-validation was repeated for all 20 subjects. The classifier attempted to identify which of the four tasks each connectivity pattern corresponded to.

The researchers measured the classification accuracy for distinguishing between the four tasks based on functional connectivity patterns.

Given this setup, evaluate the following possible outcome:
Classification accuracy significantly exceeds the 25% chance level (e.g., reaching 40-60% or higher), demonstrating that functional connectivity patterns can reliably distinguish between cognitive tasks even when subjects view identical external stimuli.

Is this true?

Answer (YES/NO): YES